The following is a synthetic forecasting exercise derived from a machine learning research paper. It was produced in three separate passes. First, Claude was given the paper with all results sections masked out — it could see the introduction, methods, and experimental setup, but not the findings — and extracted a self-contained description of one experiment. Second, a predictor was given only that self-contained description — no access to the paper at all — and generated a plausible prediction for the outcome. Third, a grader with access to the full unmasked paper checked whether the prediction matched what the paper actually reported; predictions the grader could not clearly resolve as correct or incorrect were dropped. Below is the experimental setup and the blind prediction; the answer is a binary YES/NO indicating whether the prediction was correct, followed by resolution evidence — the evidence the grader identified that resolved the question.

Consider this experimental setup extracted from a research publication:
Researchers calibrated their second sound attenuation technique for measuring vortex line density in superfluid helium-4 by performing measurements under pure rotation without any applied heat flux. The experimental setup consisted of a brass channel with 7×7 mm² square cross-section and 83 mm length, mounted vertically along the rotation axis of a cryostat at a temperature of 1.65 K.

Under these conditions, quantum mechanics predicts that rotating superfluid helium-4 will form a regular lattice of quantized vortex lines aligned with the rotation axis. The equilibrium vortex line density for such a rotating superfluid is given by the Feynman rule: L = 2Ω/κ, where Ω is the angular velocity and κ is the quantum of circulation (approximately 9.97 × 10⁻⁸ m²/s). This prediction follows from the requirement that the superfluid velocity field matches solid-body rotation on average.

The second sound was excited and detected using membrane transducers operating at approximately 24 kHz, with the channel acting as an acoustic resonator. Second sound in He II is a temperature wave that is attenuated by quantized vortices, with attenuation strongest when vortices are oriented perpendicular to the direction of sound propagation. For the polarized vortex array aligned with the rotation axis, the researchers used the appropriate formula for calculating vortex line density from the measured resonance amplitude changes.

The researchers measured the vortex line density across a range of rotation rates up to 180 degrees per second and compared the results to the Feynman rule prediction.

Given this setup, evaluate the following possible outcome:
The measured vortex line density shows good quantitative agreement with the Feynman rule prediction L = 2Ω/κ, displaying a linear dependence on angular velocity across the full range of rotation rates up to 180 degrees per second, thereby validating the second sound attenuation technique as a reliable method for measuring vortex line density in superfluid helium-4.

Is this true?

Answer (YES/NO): YES